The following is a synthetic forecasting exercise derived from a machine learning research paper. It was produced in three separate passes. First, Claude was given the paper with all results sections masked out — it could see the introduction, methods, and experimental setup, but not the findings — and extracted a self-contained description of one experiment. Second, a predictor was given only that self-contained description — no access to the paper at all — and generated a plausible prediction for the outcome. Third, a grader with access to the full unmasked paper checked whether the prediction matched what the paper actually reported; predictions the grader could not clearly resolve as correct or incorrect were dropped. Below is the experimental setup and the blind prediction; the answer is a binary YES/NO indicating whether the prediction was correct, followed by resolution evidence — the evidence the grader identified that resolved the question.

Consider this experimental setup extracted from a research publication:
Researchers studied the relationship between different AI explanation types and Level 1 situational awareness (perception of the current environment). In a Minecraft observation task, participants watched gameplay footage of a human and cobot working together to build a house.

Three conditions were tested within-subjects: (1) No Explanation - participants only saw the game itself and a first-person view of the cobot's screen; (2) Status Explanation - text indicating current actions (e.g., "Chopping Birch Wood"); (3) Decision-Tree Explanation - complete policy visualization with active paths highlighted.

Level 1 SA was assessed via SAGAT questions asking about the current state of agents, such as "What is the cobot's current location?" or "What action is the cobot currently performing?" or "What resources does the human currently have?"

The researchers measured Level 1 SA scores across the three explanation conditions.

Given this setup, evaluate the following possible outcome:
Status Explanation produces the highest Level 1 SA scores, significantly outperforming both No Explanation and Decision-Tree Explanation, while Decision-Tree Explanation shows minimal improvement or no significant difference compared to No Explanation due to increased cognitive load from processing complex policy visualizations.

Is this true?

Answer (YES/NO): NO